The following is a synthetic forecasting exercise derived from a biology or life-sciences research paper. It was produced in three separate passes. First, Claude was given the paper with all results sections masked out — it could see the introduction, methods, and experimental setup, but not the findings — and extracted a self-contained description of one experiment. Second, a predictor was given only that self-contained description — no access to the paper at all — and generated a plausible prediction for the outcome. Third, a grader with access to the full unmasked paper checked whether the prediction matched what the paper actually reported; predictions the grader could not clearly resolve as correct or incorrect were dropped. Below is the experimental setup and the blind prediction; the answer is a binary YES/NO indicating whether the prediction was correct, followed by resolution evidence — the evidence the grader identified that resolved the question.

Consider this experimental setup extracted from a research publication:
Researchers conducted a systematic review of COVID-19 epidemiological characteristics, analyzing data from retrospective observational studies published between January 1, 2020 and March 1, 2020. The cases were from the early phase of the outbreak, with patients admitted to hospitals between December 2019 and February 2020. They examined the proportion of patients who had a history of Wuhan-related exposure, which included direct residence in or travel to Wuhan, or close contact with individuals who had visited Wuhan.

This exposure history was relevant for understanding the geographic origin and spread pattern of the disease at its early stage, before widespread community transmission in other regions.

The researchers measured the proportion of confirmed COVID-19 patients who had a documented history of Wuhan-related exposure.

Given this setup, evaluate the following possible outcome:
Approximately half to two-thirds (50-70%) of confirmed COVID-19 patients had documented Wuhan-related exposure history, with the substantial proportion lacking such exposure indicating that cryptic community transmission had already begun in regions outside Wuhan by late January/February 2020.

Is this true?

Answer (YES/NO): NO